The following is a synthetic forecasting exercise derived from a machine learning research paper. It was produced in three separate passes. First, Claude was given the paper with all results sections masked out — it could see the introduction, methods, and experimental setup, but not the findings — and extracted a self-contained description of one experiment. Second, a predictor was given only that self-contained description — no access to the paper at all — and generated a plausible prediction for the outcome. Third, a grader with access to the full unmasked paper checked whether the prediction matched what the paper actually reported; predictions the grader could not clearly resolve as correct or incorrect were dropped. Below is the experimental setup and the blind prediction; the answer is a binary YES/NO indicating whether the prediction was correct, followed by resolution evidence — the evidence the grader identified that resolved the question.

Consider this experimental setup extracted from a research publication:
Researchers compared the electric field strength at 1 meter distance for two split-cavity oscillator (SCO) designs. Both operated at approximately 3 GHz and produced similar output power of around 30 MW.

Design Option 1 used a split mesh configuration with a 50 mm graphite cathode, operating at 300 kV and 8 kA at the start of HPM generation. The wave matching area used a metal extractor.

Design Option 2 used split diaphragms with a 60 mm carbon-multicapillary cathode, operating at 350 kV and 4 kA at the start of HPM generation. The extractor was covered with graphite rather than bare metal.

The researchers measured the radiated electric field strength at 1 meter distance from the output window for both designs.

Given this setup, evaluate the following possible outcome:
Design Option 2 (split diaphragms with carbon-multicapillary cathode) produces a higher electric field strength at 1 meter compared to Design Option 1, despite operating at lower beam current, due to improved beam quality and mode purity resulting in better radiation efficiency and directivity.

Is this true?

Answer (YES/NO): NO